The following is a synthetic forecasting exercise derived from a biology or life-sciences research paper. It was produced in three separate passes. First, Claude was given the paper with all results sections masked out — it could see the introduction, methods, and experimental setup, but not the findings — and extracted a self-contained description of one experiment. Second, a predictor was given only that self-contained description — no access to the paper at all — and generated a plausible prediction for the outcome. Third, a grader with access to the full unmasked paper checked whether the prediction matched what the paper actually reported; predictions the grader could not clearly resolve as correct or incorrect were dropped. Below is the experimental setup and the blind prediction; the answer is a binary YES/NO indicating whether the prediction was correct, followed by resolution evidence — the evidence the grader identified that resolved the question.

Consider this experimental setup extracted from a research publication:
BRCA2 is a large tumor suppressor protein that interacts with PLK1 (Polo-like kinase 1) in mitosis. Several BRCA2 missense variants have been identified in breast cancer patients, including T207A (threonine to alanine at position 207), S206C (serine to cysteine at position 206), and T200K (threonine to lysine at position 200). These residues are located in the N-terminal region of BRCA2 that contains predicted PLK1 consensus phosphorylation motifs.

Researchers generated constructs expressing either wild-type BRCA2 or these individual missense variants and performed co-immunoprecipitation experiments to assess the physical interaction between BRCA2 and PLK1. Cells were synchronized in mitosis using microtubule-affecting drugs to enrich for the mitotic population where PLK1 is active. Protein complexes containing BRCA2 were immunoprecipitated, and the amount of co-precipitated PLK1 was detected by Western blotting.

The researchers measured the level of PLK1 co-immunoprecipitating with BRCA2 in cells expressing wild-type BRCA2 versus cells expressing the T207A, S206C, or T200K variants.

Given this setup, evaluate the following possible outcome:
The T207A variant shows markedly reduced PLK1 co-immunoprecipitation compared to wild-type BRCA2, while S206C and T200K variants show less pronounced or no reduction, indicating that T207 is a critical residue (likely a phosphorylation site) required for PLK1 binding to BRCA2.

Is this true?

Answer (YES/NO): NO